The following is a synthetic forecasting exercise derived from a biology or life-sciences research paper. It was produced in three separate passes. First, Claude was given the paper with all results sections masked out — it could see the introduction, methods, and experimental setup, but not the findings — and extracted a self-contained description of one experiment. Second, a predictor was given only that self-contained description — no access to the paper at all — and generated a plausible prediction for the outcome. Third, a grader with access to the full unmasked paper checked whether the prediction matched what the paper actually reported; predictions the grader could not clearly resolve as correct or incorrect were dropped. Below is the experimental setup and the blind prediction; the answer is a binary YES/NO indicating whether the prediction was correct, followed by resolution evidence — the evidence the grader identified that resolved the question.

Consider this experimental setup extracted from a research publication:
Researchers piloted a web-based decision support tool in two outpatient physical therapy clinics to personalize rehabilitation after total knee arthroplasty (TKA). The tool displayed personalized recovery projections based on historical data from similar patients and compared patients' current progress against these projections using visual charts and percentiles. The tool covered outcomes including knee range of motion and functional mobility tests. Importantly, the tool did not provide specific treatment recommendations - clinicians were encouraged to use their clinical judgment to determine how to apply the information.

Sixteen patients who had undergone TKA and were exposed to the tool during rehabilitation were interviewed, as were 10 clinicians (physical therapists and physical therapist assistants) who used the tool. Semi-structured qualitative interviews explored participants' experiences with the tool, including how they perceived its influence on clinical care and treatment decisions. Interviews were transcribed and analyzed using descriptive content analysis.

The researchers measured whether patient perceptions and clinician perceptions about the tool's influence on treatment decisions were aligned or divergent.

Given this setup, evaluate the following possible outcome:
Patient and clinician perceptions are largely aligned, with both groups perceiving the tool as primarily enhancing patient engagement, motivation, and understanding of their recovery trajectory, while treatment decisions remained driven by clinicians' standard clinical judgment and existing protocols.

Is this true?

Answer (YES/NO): YES